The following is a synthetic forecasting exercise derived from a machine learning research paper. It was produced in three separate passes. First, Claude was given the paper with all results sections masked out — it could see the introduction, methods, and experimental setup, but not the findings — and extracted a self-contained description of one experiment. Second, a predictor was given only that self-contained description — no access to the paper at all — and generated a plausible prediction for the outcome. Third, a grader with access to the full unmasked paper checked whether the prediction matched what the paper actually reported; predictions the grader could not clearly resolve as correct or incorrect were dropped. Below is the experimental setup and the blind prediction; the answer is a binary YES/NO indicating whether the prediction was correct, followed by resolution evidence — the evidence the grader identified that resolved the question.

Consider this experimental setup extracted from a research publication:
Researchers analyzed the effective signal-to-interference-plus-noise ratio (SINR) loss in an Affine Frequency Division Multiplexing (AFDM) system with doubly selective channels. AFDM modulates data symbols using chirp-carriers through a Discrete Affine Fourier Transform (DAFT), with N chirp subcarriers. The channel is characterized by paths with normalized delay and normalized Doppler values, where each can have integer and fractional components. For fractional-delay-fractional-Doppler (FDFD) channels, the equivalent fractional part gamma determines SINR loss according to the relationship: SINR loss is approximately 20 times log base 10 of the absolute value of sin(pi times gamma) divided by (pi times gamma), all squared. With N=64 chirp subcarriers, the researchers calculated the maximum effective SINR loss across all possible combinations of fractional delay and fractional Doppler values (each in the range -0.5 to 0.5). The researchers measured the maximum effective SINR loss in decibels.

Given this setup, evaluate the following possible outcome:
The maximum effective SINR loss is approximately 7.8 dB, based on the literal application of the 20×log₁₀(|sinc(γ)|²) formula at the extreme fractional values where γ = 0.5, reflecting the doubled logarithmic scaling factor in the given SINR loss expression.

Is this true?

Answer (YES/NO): YES